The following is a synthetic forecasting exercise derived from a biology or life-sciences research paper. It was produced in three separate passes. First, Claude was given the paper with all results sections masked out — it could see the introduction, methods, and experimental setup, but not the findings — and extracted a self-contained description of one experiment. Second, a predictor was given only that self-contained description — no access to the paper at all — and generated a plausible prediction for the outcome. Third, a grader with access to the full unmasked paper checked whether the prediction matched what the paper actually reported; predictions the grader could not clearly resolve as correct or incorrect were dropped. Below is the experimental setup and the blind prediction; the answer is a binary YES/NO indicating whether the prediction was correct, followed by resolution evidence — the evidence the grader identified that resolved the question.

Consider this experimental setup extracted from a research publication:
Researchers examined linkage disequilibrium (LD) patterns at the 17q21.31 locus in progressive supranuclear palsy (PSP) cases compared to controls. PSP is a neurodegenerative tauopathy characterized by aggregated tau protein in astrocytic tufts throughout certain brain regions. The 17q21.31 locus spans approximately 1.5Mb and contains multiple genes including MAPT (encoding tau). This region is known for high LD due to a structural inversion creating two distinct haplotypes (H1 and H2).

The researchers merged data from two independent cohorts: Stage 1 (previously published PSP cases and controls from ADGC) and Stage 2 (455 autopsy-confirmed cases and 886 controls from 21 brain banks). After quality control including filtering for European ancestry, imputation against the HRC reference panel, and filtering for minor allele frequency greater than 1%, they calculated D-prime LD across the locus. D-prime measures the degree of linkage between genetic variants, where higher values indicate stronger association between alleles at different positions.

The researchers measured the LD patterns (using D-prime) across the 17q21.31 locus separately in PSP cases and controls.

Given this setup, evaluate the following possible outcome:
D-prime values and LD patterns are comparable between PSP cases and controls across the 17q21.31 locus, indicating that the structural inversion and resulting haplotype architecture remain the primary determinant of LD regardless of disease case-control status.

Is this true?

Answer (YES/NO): NO